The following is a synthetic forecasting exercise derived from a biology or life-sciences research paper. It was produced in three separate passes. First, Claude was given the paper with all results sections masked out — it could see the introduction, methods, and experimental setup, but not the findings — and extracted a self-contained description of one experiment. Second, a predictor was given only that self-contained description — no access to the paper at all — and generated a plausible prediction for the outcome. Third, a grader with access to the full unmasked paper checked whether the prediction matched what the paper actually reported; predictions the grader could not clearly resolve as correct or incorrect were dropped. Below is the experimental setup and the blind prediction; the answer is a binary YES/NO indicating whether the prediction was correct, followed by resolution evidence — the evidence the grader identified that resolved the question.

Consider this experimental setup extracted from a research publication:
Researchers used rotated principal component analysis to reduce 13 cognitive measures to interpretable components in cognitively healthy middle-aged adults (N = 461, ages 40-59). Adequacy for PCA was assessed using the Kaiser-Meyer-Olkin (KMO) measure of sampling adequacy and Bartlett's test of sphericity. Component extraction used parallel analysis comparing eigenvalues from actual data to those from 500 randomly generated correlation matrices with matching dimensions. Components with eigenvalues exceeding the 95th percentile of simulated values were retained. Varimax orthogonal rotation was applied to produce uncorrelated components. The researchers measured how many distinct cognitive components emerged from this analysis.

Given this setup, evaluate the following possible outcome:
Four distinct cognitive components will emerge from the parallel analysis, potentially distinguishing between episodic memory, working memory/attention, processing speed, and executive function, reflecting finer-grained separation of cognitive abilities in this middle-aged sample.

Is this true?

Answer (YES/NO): NO